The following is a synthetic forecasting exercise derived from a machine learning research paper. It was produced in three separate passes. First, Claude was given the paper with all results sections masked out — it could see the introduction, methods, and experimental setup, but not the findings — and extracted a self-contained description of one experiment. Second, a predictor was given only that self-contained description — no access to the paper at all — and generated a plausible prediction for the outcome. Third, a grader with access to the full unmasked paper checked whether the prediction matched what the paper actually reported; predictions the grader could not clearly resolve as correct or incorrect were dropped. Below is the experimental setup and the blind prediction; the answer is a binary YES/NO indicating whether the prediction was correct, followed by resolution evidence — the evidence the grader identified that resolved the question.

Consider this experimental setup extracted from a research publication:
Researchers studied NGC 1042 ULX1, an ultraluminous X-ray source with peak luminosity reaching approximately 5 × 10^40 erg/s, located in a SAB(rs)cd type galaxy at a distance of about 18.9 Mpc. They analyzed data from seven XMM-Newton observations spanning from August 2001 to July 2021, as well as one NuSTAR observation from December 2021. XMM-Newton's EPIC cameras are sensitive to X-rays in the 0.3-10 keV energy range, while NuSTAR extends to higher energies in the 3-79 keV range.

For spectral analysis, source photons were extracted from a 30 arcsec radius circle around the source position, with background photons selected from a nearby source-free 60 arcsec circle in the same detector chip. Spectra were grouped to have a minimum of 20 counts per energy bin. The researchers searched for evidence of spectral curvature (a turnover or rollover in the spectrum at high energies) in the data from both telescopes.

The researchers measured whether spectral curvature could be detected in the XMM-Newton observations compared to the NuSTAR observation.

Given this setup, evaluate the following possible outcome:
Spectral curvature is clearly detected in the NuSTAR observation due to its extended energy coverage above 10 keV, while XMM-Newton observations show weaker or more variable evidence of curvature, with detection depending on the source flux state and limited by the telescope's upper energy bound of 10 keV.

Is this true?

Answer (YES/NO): NO